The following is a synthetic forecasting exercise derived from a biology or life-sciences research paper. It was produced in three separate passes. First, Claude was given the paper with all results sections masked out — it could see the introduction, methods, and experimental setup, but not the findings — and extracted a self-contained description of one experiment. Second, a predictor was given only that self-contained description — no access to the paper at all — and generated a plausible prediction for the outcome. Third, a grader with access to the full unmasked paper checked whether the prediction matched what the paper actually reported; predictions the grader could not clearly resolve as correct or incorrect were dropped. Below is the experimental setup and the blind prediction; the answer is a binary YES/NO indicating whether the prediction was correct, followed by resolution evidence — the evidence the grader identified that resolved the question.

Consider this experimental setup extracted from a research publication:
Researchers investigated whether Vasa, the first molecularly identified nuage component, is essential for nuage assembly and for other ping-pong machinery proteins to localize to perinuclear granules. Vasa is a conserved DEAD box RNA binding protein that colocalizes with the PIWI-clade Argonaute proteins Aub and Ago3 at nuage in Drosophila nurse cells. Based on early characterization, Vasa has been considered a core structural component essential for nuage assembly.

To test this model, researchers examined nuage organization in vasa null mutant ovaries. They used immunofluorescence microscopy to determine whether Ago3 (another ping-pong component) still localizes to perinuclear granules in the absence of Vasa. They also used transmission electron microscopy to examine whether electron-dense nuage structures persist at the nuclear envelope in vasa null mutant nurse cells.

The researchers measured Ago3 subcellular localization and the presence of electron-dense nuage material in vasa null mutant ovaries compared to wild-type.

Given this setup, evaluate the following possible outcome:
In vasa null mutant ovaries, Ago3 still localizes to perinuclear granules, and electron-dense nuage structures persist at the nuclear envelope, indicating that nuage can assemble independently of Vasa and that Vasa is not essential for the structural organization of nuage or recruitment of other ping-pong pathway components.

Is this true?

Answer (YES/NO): NO